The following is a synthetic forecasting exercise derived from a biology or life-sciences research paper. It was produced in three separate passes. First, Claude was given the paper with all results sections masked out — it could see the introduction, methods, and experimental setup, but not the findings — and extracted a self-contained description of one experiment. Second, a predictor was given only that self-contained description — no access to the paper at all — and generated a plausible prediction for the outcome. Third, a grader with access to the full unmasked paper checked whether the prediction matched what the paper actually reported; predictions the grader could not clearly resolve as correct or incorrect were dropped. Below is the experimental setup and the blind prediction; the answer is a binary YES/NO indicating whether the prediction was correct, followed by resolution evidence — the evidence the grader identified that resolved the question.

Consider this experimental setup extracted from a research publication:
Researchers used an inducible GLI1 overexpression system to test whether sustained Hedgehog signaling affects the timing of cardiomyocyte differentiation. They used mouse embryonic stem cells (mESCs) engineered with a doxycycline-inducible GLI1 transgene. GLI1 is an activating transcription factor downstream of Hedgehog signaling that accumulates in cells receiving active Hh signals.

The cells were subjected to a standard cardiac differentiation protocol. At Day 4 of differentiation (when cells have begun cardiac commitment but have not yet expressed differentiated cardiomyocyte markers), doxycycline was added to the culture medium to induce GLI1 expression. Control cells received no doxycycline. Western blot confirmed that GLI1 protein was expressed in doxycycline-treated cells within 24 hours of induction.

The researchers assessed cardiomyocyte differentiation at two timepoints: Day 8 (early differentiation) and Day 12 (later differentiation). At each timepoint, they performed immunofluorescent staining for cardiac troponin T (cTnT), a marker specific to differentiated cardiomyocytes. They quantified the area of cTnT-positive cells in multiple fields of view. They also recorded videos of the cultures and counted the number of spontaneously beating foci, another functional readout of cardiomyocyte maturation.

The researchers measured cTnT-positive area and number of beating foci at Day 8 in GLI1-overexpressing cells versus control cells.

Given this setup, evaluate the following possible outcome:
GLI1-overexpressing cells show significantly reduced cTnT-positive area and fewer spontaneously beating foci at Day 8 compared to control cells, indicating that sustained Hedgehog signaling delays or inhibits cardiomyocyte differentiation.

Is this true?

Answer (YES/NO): YES